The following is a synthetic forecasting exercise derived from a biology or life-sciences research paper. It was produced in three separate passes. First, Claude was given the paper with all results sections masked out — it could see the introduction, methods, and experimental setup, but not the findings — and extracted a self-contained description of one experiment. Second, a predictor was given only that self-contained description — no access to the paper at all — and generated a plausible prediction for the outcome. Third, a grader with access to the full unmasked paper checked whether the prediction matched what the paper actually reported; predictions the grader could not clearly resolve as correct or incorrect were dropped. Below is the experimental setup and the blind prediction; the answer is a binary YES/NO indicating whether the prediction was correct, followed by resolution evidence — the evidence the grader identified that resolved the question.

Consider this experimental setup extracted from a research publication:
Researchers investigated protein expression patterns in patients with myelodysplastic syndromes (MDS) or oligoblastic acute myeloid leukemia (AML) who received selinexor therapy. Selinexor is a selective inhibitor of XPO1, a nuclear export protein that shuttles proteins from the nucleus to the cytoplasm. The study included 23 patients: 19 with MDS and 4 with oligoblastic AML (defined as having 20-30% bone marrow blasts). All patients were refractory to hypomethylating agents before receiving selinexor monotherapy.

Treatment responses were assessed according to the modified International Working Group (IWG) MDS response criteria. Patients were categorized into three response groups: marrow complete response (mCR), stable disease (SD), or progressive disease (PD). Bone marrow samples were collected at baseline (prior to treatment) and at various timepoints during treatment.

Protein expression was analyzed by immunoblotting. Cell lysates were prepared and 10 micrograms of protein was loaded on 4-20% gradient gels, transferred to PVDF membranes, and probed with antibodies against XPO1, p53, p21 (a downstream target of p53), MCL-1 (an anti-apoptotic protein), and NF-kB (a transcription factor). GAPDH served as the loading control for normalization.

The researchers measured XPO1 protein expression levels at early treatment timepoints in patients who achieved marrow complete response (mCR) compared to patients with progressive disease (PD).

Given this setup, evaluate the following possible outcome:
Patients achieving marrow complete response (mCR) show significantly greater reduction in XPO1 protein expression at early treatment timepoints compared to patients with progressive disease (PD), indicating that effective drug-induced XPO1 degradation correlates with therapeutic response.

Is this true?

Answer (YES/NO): NO